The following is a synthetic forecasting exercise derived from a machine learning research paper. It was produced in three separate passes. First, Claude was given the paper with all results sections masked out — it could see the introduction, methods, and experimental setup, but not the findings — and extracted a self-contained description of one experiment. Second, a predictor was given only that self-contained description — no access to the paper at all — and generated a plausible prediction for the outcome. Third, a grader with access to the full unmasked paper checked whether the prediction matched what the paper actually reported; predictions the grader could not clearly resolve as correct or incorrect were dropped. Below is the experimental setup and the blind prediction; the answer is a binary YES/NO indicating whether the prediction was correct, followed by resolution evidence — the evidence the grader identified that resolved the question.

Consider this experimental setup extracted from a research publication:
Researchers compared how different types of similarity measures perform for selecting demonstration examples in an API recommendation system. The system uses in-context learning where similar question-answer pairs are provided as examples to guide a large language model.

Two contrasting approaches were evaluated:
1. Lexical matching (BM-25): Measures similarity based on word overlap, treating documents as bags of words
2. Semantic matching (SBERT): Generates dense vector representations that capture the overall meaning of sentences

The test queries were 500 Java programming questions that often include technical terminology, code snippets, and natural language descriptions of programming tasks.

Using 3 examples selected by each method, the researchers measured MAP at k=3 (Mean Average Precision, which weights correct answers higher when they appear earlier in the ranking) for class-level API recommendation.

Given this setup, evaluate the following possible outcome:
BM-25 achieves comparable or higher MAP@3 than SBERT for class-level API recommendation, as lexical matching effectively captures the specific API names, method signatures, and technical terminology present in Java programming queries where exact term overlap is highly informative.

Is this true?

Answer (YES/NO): NO